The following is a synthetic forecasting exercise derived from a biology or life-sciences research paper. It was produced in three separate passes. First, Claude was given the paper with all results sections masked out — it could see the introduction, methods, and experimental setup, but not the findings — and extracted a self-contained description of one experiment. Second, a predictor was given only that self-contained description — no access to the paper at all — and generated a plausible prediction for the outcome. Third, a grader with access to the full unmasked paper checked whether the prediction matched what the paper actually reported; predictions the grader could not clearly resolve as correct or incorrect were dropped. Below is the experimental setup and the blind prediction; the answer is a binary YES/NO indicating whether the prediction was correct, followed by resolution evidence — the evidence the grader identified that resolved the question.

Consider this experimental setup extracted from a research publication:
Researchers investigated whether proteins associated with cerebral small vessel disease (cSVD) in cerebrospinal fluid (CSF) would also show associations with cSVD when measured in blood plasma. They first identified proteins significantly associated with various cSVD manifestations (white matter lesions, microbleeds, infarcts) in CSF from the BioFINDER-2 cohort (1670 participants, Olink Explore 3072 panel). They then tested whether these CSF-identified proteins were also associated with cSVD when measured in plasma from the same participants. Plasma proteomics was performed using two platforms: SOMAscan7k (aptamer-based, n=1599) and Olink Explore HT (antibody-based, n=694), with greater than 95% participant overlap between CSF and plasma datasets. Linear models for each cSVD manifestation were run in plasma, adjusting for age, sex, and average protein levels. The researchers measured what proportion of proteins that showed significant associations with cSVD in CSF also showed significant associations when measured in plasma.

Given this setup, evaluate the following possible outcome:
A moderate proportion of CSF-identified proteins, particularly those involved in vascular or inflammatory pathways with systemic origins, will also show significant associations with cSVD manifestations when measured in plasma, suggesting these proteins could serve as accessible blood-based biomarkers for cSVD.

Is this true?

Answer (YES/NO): YES